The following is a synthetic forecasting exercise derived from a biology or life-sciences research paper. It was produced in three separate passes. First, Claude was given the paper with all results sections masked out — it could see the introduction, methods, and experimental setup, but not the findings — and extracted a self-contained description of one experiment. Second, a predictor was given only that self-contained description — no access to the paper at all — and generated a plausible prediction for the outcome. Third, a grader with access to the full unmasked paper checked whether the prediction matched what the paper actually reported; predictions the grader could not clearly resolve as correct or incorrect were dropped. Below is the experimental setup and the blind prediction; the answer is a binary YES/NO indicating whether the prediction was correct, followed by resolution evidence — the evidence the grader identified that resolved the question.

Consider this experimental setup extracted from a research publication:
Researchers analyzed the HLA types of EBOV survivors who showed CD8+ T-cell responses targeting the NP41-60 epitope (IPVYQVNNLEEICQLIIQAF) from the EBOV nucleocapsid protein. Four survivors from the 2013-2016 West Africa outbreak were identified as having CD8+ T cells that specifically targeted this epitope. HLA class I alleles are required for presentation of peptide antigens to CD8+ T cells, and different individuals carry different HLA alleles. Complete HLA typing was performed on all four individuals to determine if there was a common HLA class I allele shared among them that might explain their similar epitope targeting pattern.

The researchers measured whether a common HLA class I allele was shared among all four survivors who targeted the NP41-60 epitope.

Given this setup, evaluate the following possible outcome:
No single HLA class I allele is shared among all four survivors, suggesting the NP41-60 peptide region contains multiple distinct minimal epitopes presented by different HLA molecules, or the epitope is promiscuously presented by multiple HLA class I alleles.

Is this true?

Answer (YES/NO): NO